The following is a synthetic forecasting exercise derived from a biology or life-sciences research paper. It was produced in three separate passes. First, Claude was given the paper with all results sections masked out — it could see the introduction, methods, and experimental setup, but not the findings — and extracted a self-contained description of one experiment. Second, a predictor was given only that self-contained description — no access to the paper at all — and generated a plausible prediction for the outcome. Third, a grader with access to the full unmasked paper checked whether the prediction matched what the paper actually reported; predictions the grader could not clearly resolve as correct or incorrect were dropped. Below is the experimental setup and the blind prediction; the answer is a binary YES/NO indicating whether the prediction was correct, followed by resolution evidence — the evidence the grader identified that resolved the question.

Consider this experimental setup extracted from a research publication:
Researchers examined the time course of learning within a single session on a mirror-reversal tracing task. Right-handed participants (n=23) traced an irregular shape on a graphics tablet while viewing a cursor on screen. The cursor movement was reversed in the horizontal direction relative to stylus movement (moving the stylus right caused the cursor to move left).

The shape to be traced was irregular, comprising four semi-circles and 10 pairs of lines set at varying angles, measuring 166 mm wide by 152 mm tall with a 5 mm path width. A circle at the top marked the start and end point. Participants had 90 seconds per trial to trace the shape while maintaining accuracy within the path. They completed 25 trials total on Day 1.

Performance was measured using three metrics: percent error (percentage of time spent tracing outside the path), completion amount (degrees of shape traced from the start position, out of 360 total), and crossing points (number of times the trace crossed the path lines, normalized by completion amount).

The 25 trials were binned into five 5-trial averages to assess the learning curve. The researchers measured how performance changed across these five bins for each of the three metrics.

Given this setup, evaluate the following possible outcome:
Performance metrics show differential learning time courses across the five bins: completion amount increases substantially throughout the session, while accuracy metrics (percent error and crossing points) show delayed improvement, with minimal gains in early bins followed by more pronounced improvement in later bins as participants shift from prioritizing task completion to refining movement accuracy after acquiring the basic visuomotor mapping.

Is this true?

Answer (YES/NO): NO